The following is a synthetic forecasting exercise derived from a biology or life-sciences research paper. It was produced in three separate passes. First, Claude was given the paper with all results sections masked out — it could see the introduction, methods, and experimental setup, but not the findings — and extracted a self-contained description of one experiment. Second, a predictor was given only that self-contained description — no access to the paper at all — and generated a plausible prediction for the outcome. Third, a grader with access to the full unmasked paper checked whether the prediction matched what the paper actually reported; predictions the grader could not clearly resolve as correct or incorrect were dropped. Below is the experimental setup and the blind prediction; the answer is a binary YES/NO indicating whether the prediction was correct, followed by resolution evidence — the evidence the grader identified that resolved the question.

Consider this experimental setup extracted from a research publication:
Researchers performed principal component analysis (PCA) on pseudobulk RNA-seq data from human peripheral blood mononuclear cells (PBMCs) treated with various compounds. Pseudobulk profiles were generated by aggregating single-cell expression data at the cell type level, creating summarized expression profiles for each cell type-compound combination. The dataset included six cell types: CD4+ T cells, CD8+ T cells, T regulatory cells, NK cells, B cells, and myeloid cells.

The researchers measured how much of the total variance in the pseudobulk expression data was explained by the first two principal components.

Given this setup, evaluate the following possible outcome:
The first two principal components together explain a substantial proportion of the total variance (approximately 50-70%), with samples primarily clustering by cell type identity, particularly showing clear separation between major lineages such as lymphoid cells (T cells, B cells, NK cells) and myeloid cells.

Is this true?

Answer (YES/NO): NO